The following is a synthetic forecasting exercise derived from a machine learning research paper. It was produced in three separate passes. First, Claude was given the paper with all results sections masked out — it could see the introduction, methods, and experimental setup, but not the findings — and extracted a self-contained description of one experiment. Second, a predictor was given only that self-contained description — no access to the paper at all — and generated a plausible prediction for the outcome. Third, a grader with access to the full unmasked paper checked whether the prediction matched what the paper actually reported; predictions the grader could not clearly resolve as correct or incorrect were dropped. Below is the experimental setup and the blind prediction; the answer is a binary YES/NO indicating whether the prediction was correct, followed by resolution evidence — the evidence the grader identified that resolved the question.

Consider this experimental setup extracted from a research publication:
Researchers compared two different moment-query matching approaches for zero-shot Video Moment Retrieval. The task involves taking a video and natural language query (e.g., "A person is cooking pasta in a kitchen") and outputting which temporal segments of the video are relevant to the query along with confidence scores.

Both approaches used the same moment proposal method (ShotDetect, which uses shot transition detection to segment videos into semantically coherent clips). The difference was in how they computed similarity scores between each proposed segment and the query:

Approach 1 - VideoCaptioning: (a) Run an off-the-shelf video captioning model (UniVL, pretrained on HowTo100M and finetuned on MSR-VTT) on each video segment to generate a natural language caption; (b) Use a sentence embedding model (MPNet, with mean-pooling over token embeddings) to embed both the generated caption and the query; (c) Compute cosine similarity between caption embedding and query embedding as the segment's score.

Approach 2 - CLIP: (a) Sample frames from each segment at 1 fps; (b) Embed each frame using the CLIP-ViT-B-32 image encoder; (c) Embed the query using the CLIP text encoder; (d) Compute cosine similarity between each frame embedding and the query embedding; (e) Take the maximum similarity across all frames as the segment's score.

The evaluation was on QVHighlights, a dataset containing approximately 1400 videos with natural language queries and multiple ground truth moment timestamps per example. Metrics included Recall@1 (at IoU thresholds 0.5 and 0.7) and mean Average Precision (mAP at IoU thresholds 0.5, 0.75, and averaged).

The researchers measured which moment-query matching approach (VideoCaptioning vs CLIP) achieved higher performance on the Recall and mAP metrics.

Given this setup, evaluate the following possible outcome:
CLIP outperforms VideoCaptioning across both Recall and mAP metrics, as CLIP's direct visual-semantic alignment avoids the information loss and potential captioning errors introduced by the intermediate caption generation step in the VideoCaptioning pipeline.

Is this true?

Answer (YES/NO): YES